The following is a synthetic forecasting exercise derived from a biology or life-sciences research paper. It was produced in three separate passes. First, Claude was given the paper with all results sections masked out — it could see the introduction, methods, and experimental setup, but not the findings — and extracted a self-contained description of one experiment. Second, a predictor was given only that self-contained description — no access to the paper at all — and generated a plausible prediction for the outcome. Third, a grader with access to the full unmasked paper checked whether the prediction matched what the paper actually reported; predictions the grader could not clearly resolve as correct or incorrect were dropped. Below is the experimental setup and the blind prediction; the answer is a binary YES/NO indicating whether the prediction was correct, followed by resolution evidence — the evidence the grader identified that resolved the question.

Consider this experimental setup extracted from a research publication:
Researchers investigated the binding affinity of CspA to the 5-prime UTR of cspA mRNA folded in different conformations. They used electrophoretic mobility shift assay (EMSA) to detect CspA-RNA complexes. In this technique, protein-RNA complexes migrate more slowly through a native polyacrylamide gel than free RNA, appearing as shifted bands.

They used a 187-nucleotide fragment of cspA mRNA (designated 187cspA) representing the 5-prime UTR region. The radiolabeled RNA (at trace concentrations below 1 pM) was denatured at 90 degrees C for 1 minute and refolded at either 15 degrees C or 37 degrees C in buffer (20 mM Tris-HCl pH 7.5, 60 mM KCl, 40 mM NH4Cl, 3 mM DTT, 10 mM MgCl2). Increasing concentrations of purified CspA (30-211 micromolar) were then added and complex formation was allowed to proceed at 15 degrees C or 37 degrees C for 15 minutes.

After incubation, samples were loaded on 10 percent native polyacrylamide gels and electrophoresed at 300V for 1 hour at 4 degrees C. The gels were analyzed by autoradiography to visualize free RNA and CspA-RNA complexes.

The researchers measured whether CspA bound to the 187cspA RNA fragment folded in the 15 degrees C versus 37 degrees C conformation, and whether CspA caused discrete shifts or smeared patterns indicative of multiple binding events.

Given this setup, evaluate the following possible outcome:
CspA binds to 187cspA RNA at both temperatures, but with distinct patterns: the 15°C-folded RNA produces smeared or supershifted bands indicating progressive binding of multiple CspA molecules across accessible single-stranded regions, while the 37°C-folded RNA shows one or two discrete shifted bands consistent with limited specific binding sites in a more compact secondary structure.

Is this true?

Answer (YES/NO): NO